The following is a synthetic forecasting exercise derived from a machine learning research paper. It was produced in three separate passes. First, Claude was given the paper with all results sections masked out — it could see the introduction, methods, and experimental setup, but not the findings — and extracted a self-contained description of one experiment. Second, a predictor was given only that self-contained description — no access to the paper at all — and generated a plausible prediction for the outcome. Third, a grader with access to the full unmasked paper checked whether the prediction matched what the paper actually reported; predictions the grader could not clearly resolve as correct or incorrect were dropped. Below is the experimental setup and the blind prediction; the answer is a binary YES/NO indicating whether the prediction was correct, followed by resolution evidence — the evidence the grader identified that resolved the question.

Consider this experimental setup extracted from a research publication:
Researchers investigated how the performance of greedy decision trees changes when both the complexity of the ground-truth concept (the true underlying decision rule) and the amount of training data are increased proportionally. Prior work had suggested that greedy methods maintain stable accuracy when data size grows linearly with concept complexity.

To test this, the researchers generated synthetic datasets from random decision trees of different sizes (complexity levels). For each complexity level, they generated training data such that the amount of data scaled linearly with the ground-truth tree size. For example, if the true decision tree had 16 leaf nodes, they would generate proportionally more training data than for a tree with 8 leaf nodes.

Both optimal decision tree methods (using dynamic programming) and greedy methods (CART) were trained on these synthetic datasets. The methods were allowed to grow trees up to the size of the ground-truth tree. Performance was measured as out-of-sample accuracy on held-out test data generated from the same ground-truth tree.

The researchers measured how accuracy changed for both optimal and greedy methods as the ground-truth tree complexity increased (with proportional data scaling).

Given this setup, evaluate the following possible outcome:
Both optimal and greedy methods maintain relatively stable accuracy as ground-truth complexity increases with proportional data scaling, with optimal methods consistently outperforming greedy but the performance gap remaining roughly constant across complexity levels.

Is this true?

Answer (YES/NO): NO